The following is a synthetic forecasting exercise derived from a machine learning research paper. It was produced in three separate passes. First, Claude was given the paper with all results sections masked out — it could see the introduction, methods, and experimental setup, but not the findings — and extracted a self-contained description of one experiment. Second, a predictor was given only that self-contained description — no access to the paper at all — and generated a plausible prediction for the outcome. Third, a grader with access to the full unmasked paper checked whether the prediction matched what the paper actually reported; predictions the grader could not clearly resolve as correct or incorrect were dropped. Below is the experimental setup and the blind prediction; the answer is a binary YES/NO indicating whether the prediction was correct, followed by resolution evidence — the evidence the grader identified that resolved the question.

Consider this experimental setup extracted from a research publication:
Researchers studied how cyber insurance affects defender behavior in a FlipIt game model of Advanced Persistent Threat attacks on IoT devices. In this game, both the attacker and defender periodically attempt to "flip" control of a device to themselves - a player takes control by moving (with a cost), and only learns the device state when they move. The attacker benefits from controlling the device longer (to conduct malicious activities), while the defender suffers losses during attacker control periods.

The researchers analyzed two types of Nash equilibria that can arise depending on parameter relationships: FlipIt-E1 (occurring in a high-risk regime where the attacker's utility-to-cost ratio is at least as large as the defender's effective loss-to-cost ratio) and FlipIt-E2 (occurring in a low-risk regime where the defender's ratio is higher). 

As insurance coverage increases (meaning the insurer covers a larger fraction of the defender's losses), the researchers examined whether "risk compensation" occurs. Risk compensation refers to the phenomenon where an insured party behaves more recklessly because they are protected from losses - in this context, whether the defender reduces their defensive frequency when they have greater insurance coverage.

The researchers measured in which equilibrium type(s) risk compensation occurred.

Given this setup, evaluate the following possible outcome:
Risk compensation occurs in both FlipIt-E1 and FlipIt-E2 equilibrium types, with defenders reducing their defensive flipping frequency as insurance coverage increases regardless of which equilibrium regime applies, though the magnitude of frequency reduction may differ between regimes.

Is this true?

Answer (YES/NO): NO